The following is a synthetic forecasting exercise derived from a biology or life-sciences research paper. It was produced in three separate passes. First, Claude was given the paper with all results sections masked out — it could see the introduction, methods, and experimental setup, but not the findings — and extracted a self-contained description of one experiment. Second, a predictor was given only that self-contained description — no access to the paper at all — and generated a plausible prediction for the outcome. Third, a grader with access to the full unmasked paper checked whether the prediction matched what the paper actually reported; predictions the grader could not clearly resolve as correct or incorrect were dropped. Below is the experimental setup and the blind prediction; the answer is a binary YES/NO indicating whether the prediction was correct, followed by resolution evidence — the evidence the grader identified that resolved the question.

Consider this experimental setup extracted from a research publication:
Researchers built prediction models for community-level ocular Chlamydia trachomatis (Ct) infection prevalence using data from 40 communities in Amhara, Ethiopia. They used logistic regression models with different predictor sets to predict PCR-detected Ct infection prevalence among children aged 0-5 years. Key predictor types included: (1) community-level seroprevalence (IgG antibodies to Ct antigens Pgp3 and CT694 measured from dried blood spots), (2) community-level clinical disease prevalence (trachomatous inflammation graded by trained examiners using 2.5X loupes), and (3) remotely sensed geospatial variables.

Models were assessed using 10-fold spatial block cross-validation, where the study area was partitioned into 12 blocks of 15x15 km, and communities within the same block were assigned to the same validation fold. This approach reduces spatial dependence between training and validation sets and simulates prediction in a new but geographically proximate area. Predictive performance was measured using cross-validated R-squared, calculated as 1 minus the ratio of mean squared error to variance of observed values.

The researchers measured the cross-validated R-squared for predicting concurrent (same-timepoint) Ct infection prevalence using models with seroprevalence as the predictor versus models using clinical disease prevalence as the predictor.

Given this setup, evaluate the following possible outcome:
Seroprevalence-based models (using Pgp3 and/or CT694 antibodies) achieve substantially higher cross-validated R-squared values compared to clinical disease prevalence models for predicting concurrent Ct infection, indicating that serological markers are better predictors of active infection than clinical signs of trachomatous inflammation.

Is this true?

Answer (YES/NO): YES